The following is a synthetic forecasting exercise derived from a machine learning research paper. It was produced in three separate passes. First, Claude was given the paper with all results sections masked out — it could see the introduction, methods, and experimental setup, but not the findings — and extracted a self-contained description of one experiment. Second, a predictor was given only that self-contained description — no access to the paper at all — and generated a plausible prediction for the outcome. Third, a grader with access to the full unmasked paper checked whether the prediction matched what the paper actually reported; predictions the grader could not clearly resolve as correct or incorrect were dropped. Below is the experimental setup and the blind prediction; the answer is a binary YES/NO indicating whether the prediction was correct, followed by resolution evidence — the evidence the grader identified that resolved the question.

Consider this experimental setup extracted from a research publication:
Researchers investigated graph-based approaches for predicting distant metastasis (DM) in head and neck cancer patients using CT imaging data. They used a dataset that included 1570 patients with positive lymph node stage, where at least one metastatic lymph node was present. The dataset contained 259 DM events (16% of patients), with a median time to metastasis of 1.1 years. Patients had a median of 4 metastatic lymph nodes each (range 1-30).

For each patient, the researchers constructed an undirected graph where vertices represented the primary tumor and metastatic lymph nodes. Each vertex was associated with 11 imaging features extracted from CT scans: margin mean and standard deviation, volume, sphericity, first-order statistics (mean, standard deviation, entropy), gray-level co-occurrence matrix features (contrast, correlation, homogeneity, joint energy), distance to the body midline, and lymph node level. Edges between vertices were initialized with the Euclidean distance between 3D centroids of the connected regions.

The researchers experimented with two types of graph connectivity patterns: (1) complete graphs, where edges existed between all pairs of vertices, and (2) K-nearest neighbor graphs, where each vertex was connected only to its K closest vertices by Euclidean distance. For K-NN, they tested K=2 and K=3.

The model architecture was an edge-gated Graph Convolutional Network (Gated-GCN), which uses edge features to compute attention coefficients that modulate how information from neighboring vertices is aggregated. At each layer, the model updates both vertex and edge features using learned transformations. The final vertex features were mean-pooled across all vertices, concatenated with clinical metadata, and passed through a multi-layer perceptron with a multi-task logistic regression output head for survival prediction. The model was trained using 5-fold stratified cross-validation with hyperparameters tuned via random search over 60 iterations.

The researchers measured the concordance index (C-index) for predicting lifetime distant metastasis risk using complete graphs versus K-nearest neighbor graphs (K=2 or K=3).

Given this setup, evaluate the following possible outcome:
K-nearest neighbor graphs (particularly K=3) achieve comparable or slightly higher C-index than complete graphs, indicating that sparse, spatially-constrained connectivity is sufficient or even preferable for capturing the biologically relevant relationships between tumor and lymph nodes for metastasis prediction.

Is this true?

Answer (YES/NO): NO